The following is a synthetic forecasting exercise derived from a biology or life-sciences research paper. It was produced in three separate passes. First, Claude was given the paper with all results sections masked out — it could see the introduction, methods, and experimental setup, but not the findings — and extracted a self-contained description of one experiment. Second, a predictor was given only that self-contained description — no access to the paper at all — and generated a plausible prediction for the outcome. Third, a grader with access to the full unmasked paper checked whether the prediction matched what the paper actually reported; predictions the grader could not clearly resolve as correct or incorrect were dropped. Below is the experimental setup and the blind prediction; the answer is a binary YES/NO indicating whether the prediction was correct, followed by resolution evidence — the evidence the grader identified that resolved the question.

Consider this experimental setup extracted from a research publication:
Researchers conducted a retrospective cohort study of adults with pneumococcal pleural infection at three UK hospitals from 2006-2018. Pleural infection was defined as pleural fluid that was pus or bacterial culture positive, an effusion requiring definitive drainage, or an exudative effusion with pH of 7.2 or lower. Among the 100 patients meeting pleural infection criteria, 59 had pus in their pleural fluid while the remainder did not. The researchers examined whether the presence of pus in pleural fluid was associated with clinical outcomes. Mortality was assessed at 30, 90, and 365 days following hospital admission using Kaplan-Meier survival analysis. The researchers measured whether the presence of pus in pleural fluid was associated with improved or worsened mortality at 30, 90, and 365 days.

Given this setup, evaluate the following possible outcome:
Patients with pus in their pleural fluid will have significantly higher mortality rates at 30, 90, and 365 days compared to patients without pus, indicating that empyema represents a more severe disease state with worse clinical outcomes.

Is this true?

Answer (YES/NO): NO